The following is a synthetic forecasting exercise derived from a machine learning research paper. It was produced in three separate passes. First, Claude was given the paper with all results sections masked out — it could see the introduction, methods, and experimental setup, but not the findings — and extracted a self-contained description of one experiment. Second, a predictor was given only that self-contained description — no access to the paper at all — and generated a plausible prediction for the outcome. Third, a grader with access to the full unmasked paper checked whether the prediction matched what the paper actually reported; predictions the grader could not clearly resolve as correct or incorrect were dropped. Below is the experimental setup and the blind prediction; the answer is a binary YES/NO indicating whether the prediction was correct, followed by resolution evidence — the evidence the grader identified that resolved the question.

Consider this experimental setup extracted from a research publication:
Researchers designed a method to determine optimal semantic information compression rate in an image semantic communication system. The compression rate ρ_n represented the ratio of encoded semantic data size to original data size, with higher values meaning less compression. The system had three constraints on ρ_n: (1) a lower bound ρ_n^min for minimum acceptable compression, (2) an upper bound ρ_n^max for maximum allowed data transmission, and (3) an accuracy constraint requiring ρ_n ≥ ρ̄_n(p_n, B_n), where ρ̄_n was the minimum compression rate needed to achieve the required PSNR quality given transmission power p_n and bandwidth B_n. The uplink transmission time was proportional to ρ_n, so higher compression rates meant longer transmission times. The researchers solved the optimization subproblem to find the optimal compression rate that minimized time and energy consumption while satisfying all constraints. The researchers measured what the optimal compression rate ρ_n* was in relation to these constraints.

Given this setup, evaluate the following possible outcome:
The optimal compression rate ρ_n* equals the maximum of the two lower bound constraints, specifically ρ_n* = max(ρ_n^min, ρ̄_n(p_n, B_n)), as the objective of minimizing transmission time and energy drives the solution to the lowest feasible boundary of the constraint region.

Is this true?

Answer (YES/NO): YES